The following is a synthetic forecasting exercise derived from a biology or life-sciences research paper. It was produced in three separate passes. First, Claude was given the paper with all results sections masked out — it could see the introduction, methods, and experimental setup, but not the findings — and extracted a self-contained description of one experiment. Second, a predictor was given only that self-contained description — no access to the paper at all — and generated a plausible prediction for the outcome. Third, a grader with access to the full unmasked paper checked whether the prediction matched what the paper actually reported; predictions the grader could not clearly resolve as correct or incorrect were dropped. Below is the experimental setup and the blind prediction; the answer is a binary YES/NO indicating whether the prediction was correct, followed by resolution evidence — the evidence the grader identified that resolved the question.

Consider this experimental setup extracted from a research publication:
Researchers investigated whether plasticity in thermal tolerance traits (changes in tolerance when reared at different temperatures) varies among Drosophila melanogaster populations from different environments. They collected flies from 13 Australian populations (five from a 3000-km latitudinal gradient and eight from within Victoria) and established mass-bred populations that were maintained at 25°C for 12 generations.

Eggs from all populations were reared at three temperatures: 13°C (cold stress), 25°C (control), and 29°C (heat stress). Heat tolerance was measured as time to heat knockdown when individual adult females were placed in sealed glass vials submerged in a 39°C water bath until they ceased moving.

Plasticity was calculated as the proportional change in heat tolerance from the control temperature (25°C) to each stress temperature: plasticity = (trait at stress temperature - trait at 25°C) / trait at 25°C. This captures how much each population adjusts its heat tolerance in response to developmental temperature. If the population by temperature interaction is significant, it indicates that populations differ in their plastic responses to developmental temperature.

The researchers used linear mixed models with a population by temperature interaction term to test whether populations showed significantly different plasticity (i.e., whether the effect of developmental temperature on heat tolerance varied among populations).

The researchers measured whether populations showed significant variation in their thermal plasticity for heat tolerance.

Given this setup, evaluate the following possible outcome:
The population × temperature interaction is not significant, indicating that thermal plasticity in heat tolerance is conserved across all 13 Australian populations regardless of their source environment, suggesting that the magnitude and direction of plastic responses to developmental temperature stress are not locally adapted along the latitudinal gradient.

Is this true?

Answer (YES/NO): NO